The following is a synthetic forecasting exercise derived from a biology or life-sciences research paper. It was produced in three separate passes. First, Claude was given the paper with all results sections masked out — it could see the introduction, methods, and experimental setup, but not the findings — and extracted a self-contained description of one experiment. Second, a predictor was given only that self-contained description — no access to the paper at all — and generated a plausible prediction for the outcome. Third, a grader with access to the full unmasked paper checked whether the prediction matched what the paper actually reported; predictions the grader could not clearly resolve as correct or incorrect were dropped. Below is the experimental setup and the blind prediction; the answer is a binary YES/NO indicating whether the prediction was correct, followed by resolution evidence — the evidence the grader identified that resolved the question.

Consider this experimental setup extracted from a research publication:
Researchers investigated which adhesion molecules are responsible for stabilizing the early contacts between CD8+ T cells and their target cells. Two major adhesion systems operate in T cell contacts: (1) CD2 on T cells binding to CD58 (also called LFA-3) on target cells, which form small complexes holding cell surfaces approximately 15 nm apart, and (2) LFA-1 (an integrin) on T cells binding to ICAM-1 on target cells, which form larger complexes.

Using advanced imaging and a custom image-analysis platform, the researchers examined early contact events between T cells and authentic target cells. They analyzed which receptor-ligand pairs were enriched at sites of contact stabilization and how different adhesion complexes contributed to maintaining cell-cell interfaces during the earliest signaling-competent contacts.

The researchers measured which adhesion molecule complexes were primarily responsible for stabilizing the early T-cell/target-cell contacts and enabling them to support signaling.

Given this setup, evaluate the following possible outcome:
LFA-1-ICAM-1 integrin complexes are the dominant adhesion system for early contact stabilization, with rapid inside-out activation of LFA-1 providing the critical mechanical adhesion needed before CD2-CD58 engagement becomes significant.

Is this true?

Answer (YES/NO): NO